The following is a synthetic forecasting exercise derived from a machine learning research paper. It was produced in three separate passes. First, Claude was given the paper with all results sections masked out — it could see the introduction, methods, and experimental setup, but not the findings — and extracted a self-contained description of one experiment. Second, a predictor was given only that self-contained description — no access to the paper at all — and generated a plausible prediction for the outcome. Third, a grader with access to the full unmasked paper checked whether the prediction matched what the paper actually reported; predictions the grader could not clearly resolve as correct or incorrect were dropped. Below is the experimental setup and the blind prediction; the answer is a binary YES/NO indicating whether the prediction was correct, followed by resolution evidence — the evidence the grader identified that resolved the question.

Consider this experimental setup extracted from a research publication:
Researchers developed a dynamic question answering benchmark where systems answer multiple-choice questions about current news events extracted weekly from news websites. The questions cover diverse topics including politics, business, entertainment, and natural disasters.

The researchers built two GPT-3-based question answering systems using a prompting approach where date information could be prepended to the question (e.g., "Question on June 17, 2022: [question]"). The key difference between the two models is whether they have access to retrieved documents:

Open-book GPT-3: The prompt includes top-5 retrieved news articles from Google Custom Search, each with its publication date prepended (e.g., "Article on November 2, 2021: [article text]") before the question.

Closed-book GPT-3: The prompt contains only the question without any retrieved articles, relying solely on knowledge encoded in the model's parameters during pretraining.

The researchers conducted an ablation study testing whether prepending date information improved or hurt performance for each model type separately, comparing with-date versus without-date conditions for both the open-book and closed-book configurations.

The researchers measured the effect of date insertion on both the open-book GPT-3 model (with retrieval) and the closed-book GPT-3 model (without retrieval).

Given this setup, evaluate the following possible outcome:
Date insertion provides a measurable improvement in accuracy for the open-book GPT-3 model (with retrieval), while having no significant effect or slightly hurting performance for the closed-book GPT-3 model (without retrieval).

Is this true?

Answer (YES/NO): YES